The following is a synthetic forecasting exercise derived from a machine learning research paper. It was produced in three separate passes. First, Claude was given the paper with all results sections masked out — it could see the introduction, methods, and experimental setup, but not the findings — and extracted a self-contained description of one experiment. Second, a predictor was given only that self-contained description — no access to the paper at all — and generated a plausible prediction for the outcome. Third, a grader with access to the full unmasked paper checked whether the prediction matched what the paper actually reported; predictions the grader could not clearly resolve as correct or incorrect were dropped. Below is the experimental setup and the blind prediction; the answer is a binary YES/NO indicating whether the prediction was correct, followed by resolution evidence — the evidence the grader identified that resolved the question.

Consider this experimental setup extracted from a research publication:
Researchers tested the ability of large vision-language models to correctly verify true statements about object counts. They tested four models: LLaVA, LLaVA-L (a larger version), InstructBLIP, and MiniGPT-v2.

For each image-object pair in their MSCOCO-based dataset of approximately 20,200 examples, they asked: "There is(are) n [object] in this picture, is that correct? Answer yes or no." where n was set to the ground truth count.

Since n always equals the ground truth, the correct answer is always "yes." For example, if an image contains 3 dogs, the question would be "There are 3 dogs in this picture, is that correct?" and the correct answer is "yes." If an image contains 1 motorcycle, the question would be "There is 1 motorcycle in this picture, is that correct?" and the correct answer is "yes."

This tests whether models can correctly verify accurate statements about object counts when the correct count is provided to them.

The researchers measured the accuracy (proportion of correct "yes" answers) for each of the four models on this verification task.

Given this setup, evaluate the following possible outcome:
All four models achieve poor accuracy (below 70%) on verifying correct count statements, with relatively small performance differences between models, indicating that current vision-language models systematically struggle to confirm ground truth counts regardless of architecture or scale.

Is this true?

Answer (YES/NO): NO